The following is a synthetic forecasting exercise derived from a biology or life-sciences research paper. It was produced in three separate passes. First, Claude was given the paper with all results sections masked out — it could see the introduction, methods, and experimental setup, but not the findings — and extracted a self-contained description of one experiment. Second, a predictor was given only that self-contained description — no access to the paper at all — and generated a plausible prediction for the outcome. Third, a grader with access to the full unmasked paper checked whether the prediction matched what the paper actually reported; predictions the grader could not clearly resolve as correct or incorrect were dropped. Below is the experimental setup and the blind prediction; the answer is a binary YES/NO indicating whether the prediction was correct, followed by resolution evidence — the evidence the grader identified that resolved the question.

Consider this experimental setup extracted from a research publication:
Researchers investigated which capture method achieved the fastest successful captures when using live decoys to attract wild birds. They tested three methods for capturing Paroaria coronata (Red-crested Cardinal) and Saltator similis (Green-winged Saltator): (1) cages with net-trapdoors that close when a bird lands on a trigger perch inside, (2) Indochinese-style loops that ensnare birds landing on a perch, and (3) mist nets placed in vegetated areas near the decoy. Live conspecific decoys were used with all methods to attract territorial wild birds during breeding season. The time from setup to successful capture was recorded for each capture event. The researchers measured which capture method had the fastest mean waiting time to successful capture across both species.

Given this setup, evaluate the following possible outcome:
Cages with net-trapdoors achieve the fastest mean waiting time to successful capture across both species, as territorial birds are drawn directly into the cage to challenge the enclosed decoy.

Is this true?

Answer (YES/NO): NO